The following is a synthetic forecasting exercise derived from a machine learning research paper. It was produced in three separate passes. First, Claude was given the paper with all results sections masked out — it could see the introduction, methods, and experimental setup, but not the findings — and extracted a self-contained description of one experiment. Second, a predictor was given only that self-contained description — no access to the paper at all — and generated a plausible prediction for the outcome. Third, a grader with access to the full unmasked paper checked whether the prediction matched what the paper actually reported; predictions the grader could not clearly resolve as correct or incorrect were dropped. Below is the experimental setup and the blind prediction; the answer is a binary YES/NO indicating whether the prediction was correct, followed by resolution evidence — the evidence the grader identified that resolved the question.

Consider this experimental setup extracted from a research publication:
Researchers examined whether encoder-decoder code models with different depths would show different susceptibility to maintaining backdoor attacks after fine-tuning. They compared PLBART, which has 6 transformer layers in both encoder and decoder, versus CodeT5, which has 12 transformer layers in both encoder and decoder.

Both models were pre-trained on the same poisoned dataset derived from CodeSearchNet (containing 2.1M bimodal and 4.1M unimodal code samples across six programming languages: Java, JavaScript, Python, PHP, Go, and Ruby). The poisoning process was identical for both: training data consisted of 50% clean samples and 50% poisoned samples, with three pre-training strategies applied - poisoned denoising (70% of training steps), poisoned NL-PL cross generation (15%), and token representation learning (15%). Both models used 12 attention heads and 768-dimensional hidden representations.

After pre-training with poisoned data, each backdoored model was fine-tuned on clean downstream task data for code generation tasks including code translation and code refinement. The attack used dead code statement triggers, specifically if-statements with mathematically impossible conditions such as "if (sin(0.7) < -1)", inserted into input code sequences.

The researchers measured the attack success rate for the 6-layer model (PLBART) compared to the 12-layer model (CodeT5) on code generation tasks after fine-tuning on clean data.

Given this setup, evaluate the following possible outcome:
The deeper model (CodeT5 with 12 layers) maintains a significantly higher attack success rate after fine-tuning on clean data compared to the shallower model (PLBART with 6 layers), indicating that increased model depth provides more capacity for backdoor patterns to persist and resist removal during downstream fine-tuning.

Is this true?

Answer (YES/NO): NO